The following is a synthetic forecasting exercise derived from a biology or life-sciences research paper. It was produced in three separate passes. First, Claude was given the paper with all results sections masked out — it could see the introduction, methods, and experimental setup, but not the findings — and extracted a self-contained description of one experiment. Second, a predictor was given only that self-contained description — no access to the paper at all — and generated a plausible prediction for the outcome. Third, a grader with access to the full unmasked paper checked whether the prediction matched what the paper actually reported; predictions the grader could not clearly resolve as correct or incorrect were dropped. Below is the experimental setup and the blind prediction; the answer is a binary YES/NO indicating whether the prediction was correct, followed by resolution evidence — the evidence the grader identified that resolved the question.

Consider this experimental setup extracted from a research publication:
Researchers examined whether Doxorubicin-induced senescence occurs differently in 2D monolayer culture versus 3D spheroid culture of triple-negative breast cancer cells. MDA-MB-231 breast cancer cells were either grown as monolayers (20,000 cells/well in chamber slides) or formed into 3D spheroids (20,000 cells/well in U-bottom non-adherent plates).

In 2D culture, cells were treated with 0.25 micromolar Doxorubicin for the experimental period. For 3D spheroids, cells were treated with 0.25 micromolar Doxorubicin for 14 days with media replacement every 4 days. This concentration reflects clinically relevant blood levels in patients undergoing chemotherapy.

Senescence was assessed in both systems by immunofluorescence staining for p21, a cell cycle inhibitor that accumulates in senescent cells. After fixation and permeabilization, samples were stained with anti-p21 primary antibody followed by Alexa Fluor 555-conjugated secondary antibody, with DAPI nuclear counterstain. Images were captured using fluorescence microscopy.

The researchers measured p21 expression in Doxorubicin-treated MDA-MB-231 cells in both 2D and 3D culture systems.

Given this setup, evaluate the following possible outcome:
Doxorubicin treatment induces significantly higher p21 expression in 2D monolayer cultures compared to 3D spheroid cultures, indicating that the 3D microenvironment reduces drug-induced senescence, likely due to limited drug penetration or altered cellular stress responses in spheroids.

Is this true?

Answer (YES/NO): YES